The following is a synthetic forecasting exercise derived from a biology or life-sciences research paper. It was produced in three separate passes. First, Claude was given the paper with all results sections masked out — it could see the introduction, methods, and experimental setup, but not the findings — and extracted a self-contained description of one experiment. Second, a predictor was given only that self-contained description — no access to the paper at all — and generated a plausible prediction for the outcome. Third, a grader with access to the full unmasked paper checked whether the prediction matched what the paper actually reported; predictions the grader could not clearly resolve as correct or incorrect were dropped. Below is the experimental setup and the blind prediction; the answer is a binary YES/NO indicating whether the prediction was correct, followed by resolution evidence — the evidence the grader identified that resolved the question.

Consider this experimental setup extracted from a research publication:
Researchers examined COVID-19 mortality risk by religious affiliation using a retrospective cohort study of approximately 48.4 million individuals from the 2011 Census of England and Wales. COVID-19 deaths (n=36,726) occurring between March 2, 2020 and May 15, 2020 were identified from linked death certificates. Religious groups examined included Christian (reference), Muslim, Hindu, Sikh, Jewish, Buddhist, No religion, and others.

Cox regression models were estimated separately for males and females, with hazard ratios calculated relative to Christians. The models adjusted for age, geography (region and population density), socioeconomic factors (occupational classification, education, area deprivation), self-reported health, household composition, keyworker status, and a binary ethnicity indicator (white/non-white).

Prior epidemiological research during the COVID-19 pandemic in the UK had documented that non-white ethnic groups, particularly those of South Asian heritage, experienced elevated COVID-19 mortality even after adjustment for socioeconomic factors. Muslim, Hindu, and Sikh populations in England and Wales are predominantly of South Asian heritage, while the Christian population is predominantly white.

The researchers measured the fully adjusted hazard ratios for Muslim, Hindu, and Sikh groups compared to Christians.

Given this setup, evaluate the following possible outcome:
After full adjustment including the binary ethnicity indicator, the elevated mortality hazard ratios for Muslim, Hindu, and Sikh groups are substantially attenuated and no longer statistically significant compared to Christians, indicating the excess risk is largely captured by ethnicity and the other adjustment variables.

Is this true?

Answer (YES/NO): YES